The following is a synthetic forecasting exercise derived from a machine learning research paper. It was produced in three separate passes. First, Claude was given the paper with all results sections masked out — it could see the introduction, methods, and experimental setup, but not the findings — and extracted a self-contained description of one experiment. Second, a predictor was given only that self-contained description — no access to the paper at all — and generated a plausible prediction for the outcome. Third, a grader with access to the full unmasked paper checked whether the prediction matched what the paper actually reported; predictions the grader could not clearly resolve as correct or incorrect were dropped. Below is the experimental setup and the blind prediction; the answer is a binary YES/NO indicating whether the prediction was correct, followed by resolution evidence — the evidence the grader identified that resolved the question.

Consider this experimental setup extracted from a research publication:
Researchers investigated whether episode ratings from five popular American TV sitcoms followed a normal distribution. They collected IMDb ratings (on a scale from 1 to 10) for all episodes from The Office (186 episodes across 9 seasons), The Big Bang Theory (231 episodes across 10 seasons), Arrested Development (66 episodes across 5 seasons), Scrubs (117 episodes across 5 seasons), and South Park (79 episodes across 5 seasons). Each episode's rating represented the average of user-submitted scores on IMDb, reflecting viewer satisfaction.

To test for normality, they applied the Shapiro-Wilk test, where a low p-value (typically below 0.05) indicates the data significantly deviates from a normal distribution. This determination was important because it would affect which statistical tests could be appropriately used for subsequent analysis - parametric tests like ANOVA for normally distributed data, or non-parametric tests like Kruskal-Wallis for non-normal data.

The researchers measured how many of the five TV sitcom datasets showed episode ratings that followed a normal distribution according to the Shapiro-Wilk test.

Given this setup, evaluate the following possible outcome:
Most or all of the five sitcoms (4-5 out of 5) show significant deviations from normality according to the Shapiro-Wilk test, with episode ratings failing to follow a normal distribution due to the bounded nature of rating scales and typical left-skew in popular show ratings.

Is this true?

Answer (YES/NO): YES